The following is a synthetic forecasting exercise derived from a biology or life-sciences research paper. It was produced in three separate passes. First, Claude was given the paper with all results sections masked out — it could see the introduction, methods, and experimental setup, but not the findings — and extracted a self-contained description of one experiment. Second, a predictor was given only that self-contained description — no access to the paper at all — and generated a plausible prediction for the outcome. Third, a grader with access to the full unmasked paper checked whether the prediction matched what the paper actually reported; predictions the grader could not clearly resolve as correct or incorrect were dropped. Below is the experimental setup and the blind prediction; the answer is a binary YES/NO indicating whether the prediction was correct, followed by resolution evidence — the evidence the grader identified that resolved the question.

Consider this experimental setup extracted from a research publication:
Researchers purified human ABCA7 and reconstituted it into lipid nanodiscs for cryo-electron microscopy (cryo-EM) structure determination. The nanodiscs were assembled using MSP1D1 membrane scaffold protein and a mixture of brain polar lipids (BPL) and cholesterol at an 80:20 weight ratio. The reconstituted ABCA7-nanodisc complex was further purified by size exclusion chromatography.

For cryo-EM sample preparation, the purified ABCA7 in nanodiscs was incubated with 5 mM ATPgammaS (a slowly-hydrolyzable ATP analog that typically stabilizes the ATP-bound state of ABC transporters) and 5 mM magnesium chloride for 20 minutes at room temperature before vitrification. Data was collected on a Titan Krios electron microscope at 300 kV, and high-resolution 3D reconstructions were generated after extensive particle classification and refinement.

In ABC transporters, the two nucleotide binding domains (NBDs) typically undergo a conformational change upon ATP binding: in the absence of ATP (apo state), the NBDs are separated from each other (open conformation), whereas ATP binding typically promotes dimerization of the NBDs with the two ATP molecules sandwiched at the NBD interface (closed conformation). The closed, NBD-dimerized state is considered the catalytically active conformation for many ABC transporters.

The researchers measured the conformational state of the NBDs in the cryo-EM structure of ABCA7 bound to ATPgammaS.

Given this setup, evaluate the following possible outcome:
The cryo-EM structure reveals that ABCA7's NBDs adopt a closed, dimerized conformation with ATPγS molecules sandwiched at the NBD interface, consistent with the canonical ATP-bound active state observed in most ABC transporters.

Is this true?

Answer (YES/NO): NO